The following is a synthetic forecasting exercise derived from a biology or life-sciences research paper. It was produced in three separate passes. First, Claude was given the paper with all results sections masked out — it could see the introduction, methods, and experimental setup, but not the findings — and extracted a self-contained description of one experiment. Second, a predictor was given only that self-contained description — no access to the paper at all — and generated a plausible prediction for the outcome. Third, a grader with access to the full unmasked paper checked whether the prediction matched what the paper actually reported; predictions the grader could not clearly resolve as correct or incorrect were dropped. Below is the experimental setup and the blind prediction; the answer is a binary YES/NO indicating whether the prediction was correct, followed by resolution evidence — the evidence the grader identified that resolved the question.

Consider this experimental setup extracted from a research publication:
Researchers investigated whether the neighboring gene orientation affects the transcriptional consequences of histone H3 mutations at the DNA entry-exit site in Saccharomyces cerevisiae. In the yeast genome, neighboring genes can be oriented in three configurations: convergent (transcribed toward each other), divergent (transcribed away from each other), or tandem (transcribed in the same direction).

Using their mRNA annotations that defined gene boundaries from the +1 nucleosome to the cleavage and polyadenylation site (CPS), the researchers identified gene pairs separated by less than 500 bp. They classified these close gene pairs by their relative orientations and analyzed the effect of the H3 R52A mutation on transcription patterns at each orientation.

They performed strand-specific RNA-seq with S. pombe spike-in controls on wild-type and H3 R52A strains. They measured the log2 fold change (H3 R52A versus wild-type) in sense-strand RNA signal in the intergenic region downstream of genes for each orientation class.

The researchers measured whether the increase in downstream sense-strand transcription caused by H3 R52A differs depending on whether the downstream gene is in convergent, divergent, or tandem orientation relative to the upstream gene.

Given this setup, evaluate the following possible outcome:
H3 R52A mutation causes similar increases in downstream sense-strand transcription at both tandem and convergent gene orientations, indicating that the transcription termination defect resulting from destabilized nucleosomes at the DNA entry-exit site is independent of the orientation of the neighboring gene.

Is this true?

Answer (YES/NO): NO